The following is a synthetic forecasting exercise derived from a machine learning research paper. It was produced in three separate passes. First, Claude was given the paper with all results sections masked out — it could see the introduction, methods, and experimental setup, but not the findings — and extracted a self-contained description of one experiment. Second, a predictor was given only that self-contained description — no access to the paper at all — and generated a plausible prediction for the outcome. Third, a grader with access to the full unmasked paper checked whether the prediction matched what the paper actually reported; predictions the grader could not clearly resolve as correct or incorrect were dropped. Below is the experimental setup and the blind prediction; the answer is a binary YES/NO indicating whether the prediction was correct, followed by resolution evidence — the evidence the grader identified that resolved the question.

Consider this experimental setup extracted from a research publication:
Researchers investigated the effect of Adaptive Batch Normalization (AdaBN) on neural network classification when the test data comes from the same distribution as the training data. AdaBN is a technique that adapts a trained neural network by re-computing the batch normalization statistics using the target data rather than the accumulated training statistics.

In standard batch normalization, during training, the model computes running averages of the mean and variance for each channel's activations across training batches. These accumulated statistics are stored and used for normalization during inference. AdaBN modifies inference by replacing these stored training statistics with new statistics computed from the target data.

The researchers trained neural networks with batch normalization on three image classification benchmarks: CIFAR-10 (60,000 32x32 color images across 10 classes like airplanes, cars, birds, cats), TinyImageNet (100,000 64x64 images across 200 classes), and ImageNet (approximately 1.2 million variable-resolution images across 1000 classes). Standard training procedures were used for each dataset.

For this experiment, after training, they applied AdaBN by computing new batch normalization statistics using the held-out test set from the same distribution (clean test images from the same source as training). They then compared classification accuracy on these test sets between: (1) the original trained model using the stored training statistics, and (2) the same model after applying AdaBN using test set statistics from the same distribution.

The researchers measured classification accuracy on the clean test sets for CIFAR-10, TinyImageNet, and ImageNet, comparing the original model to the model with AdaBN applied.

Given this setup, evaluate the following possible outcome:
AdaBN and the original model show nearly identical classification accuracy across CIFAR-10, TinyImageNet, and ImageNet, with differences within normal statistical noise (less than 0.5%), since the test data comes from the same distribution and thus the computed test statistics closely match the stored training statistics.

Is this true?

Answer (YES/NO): NO